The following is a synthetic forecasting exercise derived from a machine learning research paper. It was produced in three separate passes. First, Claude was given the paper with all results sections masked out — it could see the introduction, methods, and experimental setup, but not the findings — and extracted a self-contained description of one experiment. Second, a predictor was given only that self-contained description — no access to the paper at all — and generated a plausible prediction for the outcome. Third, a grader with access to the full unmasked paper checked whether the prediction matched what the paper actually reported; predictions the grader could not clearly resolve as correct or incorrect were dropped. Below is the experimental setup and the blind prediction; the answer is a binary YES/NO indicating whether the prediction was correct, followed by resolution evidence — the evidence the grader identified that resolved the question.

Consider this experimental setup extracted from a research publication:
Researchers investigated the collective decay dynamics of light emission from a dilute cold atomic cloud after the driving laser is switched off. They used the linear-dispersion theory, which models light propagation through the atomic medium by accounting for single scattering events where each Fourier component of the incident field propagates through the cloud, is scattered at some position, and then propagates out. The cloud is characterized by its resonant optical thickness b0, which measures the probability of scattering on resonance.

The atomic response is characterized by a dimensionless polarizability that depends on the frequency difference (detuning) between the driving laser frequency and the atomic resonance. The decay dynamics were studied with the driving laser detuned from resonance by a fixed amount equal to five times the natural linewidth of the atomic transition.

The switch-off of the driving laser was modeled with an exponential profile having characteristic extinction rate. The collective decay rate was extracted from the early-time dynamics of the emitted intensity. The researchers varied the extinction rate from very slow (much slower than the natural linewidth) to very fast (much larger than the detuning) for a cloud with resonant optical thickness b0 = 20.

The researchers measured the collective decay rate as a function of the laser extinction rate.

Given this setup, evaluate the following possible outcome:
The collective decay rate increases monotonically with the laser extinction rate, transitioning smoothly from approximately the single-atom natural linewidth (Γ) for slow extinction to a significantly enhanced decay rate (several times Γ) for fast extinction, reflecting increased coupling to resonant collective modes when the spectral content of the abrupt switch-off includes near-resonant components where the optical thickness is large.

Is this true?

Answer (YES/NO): NO